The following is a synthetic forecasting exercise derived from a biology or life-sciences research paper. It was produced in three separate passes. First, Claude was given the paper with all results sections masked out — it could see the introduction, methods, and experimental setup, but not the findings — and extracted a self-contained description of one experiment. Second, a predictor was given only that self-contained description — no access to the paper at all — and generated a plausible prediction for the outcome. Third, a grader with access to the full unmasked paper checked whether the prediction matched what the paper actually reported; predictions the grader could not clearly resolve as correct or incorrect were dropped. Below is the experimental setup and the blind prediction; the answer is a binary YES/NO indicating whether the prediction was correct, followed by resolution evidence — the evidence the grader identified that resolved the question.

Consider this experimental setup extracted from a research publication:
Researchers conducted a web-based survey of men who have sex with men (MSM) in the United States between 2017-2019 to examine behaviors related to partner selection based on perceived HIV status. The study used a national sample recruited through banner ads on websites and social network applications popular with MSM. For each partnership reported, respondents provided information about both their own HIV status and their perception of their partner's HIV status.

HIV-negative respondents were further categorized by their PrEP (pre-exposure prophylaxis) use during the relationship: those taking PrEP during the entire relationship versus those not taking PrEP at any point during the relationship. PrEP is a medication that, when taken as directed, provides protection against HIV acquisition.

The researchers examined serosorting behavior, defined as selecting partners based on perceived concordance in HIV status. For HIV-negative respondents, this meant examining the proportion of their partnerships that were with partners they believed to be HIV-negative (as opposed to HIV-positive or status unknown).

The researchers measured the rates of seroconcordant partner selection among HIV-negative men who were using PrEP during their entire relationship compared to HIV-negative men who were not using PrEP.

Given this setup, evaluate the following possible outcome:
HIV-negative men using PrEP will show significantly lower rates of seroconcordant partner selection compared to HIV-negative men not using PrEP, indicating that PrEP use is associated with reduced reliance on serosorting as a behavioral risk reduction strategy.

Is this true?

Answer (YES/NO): YES